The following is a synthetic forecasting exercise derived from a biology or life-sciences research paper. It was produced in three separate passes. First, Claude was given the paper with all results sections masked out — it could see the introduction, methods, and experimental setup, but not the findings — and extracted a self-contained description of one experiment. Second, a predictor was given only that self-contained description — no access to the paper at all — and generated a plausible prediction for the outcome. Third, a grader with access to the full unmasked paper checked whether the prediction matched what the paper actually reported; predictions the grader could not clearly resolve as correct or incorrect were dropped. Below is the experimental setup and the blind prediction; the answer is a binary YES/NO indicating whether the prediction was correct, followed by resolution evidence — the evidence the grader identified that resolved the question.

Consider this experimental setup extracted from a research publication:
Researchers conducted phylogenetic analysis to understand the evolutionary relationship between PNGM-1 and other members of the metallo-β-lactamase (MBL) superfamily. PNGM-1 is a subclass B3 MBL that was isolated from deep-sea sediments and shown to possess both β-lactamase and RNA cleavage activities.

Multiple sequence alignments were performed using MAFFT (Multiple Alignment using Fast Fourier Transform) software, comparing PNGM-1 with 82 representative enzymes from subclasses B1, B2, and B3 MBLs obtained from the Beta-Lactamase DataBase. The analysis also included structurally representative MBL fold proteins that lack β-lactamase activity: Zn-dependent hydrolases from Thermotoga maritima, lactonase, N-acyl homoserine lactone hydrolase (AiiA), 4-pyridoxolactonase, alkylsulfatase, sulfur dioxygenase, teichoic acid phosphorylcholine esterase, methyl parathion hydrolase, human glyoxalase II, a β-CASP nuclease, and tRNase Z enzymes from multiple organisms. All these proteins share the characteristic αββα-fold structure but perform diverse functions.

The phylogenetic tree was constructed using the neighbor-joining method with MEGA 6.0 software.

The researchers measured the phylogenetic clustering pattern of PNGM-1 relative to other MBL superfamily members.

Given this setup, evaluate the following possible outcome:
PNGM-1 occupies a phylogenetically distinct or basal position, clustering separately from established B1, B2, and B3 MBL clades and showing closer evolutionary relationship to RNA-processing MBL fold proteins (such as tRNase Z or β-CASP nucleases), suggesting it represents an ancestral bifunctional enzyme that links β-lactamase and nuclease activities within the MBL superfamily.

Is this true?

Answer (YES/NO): YES